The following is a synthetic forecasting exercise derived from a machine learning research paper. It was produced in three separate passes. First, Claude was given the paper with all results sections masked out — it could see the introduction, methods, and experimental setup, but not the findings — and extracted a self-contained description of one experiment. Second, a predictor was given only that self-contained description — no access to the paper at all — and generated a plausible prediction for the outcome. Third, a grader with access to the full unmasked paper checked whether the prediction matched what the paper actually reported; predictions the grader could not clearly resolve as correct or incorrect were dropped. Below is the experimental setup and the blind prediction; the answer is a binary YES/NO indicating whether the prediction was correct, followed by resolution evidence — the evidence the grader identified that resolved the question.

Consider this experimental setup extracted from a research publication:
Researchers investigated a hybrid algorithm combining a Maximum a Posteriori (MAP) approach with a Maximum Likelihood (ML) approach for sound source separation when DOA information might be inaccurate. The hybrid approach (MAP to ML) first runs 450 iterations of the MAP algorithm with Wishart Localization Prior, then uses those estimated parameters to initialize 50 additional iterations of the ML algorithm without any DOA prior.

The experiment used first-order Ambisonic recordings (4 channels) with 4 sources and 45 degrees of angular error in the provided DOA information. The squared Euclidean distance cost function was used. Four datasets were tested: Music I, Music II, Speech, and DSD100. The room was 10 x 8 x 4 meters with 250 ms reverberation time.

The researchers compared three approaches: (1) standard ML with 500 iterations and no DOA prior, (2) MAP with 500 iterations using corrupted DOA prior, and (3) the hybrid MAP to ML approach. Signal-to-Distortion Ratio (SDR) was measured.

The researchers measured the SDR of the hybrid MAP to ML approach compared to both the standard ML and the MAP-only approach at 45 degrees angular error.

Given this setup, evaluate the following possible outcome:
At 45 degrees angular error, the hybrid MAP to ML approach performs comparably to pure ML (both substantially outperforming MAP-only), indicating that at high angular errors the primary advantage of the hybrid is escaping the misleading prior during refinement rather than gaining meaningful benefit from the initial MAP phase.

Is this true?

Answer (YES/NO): NO